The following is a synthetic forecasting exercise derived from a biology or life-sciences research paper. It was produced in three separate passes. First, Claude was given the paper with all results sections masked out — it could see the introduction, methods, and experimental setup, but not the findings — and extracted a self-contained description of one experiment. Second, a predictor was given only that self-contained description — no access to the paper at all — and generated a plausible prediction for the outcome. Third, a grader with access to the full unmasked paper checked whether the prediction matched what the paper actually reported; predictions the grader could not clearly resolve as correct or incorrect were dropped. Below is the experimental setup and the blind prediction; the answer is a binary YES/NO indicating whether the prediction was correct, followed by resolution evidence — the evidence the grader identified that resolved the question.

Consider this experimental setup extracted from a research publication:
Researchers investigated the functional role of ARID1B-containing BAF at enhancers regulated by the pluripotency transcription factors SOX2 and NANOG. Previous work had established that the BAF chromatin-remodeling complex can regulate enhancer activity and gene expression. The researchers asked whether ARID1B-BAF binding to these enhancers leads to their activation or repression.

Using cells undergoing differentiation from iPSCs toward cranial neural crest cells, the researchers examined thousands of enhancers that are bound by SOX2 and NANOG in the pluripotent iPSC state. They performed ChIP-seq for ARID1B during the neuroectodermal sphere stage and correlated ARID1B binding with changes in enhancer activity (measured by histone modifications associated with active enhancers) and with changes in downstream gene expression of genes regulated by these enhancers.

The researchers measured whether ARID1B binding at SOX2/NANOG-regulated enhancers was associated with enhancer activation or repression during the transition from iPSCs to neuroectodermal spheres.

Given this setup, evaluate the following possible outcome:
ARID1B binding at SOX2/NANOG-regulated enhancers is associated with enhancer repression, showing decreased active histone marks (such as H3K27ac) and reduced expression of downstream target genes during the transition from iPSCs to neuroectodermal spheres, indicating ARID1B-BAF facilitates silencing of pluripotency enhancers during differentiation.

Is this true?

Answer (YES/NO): YES